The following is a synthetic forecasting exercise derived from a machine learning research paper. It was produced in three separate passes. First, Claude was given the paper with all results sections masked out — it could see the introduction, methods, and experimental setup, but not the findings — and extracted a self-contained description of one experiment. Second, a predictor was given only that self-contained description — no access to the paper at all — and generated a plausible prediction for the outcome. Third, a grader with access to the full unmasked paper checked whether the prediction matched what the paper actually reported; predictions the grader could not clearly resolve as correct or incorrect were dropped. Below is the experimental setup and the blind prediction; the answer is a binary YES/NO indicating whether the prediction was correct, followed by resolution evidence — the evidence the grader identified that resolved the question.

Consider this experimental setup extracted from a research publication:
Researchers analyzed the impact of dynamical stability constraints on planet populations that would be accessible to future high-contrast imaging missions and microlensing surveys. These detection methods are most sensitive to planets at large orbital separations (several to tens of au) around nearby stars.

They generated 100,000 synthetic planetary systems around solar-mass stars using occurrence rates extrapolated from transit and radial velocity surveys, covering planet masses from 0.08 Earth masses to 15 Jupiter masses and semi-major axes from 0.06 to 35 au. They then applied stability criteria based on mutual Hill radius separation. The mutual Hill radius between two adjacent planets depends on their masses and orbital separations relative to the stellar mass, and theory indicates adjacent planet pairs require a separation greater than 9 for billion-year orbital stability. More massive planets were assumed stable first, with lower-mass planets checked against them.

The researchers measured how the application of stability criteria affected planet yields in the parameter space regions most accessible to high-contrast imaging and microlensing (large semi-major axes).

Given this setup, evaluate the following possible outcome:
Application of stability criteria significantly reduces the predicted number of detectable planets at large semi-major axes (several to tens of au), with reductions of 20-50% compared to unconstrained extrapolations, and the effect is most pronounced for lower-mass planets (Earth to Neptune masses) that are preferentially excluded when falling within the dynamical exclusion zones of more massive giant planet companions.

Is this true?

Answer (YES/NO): NO